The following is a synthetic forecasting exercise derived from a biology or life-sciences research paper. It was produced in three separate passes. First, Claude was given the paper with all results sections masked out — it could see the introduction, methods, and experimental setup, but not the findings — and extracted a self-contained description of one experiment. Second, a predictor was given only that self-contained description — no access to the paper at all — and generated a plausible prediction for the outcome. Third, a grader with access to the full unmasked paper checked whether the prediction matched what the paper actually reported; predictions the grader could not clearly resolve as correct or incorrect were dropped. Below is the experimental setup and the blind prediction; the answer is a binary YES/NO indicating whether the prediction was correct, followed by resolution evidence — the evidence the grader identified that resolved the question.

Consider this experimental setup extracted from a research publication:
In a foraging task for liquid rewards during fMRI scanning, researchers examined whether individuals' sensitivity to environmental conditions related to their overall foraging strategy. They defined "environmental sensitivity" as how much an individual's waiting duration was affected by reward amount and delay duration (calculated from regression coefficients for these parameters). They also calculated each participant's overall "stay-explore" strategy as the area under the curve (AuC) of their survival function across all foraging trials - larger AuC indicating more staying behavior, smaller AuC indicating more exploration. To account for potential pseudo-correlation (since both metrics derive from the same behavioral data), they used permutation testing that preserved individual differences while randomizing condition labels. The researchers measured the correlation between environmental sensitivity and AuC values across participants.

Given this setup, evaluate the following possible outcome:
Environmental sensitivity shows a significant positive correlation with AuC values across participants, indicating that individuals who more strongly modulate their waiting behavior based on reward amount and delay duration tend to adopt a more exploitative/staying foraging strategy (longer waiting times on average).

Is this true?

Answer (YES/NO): NO